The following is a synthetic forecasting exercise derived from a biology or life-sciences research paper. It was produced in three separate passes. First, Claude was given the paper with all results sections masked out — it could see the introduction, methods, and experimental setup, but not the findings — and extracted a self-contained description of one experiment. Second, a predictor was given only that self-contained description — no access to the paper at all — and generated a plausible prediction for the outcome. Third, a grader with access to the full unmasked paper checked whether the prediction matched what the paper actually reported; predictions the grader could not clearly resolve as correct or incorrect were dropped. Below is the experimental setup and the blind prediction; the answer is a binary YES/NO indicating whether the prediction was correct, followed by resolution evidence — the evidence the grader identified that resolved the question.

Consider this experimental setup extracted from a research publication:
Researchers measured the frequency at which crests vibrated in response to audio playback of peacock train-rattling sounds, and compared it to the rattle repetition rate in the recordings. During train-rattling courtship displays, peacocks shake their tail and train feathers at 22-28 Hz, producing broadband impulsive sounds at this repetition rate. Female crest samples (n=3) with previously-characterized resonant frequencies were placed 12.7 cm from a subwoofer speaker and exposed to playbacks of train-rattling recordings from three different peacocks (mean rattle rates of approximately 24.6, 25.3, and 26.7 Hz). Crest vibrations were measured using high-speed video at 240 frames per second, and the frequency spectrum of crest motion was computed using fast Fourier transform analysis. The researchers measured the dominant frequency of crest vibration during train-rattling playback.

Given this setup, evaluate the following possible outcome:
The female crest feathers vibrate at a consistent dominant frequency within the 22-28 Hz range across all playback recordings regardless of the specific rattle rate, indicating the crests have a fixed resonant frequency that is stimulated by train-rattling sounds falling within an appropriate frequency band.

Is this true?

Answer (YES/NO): NO